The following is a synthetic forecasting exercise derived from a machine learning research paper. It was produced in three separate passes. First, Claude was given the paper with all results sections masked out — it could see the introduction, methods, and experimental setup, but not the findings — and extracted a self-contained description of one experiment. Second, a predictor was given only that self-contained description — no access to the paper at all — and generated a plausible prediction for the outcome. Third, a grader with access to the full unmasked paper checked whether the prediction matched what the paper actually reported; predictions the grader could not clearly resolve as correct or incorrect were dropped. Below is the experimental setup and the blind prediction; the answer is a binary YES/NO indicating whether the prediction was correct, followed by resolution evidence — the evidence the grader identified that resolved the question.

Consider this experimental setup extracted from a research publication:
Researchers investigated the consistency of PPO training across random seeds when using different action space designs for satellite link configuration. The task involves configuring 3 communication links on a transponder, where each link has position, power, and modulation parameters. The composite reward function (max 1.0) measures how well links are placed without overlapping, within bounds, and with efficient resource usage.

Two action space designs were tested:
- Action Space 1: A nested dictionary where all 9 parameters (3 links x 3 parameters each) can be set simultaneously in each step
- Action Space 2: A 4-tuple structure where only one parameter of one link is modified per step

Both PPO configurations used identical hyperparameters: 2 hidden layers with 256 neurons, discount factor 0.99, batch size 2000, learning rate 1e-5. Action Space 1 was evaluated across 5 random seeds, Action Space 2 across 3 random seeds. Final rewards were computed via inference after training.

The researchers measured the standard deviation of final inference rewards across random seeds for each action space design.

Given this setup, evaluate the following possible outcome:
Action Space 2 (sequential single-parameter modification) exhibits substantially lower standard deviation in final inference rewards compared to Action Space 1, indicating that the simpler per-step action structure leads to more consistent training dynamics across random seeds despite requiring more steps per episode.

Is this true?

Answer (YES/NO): NO